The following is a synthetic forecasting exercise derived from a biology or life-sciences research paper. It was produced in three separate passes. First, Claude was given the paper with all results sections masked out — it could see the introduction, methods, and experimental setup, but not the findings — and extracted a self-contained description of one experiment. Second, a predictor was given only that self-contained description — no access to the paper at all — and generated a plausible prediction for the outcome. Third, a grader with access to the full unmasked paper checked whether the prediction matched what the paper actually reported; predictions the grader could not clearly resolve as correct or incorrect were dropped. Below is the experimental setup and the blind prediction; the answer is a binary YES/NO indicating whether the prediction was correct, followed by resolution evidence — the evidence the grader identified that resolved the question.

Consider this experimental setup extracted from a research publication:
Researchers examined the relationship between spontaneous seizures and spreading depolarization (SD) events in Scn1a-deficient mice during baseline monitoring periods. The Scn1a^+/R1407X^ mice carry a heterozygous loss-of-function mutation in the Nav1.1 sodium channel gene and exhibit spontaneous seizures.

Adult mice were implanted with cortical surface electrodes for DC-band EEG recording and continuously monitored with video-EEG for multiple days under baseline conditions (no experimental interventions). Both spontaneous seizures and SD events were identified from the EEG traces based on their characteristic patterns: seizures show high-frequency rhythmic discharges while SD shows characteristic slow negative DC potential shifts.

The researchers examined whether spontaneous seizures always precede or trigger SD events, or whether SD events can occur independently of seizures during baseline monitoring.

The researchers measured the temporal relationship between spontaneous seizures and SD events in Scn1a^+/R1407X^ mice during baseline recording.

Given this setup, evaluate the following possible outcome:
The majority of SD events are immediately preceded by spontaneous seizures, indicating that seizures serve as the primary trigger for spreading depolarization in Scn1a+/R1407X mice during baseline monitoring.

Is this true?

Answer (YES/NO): NO